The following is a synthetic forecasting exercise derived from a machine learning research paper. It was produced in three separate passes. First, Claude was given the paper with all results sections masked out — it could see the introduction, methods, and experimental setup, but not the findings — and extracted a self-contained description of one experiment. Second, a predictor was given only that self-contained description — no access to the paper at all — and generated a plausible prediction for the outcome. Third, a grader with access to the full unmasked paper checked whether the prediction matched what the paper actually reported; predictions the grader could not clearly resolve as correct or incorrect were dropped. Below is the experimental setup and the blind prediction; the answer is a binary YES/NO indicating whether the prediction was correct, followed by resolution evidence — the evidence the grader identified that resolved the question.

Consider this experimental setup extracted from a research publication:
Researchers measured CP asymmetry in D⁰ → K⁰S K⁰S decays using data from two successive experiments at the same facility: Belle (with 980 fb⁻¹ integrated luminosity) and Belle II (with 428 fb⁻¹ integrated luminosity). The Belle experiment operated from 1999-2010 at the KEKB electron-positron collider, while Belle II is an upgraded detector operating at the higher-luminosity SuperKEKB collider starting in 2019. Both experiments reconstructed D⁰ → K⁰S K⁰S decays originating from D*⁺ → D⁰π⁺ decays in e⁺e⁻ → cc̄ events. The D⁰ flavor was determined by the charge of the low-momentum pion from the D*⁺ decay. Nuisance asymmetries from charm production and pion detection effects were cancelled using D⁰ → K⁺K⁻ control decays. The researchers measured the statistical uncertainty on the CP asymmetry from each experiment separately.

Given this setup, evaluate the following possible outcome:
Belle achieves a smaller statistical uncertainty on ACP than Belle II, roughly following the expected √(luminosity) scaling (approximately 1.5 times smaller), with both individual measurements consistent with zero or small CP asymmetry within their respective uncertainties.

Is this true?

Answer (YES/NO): YES